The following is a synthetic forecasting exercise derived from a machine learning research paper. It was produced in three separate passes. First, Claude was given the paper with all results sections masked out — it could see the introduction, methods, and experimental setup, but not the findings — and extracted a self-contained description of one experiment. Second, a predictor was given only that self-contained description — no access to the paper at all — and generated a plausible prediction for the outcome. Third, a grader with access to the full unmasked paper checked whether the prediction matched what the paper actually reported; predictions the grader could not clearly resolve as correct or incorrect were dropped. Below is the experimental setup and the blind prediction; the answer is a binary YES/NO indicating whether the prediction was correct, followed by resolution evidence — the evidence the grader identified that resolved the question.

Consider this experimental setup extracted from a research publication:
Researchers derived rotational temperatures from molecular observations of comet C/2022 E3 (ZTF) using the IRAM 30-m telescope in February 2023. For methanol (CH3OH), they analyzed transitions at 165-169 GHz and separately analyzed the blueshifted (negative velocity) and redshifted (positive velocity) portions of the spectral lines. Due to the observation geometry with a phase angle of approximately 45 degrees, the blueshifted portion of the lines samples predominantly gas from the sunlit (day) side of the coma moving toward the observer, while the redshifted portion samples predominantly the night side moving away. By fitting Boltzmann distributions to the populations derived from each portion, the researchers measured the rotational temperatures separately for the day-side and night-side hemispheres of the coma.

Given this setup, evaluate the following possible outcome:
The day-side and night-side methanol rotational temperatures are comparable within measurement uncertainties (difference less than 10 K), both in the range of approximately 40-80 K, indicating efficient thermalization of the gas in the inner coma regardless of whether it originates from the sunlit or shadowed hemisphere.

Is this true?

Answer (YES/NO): YES